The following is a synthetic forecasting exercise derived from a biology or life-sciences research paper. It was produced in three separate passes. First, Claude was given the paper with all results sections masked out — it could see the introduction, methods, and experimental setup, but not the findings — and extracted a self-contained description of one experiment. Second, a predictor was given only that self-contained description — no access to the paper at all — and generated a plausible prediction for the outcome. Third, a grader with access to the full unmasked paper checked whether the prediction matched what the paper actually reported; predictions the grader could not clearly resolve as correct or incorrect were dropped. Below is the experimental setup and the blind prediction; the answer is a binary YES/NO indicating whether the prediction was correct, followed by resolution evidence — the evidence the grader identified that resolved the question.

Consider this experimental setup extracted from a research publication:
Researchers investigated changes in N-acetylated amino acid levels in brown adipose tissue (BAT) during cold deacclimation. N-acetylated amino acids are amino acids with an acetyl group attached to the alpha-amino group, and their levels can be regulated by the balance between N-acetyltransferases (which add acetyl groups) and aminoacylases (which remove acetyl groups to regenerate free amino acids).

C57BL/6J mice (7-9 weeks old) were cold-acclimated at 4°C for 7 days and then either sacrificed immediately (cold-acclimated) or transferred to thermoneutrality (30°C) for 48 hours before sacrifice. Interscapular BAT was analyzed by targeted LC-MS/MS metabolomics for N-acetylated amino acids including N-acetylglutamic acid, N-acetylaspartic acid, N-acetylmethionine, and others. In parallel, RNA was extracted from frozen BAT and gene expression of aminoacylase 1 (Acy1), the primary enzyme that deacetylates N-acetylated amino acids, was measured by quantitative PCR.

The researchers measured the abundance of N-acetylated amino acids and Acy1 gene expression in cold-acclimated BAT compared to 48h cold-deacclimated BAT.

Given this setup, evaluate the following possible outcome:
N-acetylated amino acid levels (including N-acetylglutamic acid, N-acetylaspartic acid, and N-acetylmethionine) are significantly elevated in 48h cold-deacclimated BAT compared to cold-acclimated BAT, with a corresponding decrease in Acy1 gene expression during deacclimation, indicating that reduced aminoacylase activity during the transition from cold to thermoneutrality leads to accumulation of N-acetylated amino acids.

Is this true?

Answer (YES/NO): NO